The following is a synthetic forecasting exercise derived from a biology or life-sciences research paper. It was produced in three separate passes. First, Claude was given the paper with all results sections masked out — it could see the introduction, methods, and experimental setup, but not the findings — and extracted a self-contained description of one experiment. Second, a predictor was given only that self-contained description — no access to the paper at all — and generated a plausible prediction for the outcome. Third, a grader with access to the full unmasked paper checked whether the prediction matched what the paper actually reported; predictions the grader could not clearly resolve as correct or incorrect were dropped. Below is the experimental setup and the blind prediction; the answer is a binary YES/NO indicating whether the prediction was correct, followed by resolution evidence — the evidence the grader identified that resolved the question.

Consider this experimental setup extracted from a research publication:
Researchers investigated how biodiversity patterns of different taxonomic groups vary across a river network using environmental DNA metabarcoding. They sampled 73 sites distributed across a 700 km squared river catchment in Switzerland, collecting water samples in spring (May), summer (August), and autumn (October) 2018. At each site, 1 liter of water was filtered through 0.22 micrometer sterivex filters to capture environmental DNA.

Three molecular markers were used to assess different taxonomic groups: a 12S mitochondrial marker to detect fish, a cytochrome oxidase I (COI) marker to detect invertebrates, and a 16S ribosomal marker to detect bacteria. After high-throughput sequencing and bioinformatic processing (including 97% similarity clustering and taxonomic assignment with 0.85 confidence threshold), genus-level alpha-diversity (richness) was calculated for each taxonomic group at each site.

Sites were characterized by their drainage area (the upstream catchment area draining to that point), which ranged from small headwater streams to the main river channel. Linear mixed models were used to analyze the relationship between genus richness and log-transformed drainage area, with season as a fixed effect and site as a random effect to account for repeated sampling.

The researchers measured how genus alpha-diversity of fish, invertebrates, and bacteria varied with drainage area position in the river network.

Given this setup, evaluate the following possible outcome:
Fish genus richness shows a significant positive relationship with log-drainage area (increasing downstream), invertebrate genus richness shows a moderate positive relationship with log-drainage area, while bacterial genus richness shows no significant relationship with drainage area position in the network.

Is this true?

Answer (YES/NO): NO